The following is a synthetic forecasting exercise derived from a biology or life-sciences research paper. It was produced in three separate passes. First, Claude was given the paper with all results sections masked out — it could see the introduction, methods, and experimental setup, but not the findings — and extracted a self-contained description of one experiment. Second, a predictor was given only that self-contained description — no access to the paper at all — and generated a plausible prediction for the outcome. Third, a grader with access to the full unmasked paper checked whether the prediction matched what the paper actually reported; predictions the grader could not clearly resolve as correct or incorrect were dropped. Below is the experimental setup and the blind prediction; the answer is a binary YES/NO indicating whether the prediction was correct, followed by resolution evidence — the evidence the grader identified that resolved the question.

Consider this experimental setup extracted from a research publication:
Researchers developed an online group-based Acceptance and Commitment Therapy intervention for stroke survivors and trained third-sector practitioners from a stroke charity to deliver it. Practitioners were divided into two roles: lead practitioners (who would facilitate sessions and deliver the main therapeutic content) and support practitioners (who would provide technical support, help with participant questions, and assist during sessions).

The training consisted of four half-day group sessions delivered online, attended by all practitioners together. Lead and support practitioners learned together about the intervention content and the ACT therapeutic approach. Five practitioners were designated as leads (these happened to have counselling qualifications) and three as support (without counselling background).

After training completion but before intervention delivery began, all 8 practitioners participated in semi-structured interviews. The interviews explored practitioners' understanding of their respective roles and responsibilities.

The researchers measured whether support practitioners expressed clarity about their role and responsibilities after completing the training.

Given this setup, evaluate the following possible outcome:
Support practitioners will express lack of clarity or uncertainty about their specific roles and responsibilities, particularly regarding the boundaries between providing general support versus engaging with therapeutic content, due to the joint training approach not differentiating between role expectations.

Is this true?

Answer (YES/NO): YES